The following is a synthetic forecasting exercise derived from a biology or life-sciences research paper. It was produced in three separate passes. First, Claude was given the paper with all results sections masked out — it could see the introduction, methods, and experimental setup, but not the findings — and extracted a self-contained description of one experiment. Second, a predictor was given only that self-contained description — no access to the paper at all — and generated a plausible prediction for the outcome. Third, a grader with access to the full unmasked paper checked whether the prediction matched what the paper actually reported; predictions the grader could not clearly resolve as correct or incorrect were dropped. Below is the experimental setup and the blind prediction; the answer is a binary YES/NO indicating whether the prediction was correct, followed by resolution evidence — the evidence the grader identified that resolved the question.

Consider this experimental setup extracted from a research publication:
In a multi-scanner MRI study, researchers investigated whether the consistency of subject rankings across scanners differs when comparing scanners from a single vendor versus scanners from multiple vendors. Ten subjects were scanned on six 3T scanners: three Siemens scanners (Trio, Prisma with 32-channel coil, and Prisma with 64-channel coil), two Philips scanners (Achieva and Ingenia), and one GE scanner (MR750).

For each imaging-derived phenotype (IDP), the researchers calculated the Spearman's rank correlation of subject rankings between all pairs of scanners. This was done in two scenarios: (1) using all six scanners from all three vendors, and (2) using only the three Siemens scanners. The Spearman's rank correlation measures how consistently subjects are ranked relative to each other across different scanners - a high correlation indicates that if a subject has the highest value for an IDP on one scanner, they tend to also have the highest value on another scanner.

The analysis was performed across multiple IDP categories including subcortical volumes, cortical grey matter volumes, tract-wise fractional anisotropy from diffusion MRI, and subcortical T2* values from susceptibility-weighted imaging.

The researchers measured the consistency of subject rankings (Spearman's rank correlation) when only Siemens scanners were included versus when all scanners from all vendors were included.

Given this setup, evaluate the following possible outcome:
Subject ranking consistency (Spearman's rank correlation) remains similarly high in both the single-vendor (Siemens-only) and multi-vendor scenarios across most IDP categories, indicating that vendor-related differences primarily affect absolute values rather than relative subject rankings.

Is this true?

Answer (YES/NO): NO